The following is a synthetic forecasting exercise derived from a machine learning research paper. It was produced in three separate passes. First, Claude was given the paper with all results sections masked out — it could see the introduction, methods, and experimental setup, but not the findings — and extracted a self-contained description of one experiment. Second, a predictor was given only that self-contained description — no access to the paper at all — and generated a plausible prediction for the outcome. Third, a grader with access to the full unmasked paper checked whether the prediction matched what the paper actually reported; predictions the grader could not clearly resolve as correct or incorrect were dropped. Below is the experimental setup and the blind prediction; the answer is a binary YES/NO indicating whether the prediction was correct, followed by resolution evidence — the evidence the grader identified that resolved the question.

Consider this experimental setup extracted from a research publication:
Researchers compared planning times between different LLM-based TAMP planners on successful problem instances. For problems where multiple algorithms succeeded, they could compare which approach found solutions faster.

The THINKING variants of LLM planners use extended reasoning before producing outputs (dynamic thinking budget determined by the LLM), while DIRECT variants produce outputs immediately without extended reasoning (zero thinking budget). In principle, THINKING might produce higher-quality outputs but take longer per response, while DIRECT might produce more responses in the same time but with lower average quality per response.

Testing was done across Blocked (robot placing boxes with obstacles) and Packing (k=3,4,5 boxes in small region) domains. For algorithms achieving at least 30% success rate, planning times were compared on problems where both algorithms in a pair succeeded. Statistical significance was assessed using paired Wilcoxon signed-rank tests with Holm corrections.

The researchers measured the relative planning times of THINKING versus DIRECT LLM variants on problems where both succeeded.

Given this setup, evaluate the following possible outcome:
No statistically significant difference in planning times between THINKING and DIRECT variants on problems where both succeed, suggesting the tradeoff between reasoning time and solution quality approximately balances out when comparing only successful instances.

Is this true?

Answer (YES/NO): NO